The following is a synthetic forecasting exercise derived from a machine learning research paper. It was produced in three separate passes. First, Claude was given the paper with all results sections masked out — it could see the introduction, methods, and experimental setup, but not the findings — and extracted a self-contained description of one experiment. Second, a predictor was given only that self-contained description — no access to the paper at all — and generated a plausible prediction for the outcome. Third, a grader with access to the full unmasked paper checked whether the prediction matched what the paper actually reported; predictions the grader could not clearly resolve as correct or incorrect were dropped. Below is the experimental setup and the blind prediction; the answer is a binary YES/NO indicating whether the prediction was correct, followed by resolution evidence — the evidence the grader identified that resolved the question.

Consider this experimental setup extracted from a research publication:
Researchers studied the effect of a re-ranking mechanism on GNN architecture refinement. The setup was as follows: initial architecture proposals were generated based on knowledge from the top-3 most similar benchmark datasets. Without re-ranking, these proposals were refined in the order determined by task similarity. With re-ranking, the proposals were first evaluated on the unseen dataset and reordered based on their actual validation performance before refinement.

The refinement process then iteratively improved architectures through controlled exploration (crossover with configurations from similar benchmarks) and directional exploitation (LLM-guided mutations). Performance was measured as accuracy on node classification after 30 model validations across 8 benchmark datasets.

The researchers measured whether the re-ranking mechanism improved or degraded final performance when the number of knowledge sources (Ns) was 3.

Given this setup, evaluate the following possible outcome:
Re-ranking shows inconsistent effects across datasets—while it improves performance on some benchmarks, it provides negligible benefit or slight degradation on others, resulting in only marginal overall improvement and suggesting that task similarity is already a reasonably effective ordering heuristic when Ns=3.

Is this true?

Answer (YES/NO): NO